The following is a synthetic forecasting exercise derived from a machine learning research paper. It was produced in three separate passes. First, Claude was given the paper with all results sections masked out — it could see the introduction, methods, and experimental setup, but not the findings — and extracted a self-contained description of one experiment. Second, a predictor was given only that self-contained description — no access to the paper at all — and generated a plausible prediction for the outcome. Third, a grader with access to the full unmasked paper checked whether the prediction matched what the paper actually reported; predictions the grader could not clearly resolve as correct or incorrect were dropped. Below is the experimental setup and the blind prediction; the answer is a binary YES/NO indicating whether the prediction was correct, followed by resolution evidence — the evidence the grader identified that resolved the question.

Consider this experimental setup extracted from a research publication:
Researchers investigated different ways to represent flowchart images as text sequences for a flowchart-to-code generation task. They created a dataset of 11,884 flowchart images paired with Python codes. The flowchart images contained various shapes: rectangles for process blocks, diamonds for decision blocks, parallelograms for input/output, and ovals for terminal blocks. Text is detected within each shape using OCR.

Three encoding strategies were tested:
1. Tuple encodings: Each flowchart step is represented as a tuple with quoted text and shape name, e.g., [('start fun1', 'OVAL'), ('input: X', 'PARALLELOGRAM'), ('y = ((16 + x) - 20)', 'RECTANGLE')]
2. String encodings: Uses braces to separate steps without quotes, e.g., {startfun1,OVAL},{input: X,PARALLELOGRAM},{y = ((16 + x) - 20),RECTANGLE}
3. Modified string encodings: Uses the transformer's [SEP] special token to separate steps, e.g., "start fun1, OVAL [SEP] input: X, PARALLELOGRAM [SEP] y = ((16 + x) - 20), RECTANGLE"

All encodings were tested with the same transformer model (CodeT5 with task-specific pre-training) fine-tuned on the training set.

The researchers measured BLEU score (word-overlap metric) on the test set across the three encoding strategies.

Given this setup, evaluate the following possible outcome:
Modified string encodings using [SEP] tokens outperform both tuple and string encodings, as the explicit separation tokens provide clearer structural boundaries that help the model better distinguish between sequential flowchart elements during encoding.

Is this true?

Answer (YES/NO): YES